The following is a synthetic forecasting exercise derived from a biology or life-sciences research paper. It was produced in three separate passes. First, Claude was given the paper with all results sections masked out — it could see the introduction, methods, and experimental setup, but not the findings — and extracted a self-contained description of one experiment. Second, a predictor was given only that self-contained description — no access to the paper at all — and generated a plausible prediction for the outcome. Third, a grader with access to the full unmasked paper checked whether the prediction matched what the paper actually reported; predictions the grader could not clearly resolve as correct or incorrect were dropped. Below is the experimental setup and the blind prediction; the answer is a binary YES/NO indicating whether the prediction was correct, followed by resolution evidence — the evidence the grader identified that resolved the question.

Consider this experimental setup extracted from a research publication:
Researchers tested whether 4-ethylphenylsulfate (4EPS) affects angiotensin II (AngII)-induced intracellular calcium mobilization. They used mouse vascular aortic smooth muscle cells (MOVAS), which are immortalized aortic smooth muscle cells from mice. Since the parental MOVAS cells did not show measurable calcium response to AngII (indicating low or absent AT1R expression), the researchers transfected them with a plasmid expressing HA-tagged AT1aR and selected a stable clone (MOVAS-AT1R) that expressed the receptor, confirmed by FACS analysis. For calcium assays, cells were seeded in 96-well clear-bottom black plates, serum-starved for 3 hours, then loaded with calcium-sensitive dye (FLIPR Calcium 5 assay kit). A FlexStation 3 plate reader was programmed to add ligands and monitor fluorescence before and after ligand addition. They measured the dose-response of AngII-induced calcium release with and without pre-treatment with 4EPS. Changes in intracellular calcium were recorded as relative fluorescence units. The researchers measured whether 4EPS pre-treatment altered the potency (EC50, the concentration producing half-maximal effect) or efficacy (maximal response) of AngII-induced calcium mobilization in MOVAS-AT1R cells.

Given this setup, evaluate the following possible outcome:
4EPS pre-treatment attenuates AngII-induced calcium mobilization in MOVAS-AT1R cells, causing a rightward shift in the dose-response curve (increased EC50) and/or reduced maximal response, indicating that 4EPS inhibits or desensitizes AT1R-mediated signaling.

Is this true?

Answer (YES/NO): YES